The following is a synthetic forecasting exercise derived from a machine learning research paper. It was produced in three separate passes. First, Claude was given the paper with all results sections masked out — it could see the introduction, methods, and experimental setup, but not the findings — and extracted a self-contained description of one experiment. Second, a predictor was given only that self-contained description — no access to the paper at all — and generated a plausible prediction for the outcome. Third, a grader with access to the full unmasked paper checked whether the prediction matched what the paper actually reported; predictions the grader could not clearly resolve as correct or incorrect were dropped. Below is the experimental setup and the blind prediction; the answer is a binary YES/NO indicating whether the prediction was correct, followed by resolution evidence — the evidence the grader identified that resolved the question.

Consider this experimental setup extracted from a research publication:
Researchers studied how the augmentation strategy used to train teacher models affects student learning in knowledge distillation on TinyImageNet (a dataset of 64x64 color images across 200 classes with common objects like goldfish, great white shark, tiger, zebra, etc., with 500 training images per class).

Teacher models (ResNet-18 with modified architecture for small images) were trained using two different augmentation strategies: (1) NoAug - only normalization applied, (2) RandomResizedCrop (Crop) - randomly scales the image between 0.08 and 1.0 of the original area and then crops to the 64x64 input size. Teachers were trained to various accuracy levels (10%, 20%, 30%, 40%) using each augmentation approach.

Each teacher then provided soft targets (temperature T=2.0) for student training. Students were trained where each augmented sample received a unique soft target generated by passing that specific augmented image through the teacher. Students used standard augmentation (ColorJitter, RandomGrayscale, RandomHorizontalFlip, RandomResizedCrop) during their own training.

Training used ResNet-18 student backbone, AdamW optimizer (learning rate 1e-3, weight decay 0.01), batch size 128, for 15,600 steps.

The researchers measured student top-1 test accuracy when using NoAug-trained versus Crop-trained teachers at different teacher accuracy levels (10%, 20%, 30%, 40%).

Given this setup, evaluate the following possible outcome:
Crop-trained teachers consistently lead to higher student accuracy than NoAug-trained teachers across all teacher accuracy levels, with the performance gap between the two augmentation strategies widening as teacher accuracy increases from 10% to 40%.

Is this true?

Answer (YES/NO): NO